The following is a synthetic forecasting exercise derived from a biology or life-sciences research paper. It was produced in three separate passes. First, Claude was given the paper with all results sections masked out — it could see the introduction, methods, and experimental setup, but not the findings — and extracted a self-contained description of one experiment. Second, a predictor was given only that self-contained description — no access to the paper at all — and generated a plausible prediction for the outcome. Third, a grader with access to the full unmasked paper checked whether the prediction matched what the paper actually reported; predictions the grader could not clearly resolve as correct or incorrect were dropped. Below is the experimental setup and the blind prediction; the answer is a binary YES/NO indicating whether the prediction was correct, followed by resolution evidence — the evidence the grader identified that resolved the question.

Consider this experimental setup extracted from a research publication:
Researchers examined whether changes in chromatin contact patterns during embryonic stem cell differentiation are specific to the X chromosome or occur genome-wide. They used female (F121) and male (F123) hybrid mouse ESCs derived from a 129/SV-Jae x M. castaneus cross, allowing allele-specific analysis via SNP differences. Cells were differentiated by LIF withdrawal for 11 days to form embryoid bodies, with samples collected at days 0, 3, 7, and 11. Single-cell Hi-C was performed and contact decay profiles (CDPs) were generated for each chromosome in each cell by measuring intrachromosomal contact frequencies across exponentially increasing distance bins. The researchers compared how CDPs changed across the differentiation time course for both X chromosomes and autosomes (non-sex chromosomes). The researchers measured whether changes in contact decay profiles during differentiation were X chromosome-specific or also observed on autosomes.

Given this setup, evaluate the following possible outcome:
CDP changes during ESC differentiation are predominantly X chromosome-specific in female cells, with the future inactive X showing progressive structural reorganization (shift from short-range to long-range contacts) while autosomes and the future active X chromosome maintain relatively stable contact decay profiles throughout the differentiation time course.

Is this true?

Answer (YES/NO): NO